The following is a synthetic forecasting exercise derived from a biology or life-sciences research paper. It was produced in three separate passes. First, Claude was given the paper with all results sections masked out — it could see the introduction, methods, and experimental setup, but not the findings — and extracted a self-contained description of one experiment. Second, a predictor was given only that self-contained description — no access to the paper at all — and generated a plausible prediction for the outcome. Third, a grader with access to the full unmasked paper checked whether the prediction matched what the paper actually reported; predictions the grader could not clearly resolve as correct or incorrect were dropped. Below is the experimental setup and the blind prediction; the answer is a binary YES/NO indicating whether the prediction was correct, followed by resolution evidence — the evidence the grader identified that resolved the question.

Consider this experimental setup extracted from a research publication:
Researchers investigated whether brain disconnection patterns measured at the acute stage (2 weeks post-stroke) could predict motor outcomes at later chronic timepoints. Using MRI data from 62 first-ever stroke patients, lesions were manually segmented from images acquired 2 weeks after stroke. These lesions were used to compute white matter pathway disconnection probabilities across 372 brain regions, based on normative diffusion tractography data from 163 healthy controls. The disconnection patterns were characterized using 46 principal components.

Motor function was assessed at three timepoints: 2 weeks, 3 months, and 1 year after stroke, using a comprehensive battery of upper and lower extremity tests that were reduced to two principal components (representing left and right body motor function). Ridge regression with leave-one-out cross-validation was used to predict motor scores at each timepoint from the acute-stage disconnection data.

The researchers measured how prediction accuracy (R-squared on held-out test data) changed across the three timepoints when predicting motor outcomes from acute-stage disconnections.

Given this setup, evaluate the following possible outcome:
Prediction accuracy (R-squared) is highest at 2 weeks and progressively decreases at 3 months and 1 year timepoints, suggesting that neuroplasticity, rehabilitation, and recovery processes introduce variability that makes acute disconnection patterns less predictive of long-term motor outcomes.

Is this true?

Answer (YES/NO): YES